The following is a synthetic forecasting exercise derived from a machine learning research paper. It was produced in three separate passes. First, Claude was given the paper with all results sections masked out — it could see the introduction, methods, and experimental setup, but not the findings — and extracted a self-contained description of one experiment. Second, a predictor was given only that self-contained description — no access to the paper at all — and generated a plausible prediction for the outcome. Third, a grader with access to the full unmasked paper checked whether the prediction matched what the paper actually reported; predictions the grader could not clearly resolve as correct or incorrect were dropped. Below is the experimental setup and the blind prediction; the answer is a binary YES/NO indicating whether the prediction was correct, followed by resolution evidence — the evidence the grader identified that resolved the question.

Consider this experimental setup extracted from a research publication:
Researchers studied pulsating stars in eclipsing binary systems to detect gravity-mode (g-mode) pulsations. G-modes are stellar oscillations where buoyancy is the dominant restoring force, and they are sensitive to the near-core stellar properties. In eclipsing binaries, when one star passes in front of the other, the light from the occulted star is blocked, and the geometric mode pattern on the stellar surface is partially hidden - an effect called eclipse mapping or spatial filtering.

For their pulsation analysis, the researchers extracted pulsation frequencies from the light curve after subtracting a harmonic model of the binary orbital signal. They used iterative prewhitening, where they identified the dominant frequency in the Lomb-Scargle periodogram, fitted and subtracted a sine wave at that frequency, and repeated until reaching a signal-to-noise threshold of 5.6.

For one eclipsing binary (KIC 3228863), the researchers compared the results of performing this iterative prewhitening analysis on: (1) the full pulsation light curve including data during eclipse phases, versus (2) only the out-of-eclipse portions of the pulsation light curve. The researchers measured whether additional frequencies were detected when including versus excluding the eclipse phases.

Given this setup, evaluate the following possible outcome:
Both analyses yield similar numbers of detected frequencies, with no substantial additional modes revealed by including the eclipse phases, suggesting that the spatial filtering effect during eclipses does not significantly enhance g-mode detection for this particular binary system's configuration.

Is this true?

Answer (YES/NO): NO